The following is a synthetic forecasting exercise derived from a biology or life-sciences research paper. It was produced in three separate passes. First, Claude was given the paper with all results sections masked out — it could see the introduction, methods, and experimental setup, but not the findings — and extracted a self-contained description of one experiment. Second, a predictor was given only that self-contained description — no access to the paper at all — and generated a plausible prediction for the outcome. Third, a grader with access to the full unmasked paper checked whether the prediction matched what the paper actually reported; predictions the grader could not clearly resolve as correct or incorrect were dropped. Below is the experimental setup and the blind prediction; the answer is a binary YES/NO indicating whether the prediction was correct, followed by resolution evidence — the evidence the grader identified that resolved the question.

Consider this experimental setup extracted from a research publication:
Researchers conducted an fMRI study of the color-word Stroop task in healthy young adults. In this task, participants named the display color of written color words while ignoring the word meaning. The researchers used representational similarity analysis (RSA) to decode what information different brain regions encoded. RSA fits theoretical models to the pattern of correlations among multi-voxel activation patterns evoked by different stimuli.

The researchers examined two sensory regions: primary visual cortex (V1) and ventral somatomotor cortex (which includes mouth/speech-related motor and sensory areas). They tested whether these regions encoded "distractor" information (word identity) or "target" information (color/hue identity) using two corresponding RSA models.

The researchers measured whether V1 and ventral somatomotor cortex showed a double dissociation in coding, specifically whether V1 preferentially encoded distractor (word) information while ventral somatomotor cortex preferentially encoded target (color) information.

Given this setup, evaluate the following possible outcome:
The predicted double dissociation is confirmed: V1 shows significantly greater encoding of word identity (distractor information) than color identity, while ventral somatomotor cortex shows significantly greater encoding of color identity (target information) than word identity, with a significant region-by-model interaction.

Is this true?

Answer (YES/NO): NO